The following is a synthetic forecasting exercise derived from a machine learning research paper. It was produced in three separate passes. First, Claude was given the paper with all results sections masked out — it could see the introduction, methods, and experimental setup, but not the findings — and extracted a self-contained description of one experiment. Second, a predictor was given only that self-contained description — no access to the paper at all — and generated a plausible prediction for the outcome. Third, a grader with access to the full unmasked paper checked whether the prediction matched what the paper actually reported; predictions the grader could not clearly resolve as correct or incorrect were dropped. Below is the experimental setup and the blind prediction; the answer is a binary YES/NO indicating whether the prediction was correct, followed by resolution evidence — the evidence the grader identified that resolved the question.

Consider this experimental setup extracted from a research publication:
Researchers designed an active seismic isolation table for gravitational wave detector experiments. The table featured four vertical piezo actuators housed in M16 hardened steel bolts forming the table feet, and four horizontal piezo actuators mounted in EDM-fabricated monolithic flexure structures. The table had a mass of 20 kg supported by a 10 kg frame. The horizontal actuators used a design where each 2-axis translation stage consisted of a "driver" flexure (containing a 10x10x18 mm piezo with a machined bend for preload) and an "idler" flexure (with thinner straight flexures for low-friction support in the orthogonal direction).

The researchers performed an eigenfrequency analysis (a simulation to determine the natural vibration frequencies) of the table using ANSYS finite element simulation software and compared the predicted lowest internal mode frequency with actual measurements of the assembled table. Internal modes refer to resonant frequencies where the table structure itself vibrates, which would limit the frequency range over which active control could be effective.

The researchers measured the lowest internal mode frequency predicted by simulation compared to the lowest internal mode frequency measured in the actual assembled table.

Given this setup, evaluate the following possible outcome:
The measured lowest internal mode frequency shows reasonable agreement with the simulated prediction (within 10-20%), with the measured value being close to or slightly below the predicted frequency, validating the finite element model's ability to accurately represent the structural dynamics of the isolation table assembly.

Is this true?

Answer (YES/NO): NO